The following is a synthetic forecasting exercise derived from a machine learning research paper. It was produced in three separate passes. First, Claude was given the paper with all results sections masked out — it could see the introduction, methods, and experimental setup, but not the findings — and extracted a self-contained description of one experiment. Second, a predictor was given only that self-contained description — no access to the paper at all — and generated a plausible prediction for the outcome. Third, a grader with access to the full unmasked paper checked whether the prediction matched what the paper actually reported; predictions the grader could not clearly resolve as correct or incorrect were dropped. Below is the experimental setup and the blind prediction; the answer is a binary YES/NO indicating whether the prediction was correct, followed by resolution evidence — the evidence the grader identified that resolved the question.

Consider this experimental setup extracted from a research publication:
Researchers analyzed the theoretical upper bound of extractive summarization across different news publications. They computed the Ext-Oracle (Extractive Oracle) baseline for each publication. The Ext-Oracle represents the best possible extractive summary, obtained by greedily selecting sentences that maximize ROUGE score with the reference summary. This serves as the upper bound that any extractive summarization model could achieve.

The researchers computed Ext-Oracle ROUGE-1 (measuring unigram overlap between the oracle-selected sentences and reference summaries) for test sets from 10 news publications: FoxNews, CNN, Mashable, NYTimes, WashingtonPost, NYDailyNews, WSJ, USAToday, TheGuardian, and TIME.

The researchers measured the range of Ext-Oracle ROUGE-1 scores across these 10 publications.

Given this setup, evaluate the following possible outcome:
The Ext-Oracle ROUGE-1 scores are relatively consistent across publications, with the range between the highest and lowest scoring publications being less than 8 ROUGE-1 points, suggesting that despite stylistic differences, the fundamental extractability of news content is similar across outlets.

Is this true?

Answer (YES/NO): NO